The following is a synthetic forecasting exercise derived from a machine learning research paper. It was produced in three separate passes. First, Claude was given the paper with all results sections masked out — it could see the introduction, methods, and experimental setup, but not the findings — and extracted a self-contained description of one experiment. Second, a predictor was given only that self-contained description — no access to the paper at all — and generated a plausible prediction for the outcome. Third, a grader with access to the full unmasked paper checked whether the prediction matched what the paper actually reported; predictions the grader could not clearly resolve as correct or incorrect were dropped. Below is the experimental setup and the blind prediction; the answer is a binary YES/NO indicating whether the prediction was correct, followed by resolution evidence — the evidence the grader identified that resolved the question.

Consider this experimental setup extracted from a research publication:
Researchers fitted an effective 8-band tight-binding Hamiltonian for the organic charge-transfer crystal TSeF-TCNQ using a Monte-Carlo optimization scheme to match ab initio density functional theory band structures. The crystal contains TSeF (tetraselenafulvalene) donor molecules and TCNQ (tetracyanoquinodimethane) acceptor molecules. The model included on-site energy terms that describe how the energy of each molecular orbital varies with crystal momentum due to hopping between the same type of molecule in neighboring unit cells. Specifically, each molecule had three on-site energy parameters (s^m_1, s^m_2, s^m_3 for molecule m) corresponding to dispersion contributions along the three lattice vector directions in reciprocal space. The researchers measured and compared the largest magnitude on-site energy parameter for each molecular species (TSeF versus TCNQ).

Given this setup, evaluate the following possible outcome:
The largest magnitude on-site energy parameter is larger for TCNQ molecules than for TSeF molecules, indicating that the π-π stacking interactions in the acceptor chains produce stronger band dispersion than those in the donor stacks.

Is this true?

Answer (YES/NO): NO